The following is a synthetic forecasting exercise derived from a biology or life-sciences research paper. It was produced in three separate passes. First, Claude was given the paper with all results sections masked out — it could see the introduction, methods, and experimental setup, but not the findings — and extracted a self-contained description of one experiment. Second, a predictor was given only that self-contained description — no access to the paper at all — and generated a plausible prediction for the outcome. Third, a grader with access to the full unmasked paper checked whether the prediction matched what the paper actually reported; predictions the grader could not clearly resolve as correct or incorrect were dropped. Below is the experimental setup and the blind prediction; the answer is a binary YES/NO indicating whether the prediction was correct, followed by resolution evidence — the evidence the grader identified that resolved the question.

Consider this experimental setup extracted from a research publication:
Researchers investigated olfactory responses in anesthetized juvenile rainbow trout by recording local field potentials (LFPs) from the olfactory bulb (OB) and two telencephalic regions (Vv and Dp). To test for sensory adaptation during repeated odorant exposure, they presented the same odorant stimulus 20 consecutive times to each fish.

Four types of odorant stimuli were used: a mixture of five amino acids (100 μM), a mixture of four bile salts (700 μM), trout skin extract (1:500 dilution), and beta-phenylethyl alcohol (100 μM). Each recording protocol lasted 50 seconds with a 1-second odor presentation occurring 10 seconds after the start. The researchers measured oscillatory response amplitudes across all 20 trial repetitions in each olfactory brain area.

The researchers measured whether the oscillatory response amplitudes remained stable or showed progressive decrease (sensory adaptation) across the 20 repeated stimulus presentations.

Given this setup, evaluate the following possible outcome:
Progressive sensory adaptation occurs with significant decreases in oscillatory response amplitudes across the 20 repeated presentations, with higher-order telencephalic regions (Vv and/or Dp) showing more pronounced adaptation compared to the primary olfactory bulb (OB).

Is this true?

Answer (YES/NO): NO